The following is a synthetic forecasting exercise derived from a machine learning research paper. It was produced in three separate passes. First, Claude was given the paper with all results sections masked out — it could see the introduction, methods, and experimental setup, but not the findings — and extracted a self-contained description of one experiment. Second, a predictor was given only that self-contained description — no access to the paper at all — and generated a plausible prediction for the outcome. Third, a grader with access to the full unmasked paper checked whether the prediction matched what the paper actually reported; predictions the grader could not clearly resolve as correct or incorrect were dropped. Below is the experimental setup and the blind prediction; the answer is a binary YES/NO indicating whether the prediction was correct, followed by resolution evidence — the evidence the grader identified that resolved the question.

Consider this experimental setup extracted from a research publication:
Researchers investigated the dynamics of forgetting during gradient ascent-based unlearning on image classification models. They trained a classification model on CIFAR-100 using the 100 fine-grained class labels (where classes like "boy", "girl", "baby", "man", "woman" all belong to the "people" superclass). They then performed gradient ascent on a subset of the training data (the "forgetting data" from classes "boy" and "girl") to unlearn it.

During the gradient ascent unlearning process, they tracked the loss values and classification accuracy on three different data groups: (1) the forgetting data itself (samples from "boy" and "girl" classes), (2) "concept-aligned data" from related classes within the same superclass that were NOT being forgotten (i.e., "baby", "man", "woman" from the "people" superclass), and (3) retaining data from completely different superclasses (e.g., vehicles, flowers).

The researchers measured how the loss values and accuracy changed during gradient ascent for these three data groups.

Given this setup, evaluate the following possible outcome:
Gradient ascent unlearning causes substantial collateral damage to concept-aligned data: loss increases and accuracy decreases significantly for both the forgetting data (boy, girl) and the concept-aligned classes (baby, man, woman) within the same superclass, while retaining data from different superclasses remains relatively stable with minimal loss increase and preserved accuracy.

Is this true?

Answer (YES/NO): NO